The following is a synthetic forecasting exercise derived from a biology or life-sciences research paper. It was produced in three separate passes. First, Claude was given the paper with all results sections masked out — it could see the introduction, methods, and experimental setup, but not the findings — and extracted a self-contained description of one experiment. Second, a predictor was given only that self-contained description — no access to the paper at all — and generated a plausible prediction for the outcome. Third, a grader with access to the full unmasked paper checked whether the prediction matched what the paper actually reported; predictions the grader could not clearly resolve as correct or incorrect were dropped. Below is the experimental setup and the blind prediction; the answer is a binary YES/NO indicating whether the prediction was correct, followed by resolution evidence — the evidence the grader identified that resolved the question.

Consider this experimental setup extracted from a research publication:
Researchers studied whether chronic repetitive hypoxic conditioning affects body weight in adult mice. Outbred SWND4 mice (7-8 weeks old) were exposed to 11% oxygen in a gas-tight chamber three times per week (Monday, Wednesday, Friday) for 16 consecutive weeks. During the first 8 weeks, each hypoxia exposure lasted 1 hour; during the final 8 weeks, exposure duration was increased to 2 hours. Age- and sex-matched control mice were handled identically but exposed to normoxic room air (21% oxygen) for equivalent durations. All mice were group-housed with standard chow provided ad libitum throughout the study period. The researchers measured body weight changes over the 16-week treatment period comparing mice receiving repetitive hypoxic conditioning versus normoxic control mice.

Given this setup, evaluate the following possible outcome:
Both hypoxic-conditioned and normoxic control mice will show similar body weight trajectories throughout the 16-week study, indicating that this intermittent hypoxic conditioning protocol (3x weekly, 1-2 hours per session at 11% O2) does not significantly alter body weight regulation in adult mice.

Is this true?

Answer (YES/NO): YES